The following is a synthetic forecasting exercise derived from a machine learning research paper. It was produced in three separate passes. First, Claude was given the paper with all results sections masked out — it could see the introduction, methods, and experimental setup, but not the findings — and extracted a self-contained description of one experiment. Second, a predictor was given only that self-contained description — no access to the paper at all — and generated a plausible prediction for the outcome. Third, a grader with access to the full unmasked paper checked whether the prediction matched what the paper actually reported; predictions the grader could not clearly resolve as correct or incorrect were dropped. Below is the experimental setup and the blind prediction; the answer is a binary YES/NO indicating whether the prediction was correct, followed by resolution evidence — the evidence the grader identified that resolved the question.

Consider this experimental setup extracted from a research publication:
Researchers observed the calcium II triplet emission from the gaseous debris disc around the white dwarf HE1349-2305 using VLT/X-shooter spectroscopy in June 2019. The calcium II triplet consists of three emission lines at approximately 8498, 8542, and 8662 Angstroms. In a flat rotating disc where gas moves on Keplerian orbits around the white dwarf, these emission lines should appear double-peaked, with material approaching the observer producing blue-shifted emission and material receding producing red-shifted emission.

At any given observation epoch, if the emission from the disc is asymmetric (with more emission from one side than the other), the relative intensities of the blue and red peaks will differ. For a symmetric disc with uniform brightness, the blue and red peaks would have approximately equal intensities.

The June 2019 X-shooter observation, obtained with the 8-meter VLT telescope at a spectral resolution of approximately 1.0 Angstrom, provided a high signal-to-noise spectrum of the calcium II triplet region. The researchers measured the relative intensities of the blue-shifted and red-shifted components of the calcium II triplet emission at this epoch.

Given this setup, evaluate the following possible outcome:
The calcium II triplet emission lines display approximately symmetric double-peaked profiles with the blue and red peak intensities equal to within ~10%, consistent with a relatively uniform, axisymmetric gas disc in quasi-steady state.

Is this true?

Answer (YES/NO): NO